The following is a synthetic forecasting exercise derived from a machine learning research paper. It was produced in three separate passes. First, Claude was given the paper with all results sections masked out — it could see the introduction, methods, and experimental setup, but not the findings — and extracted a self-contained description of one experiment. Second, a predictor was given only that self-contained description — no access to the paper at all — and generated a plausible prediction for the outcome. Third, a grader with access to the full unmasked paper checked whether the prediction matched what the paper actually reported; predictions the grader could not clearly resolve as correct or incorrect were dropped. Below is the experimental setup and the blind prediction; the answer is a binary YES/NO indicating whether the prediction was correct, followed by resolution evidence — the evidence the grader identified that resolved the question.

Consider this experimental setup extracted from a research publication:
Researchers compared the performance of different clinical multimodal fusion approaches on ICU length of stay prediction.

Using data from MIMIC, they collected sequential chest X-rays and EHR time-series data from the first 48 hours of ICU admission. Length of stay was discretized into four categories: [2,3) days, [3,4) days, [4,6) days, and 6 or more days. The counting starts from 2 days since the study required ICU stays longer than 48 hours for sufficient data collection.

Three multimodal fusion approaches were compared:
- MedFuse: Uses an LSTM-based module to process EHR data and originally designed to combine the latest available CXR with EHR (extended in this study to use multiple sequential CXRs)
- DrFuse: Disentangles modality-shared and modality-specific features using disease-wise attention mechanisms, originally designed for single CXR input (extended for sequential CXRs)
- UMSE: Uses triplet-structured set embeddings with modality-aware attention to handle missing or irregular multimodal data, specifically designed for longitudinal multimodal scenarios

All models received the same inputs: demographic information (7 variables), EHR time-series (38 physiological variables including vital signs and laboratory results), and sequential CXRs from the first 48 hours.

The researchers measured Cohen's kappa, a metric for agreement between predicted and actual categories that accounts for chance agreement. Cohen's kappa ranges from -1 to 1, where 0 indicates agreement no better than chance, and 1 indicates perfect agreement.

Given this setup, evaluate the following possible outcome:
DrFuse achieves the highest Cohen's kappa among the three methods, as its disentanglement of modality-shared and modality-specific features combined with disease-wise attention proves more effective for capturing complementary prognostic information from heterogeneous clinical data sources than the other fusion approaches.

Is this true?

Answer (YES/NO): NO